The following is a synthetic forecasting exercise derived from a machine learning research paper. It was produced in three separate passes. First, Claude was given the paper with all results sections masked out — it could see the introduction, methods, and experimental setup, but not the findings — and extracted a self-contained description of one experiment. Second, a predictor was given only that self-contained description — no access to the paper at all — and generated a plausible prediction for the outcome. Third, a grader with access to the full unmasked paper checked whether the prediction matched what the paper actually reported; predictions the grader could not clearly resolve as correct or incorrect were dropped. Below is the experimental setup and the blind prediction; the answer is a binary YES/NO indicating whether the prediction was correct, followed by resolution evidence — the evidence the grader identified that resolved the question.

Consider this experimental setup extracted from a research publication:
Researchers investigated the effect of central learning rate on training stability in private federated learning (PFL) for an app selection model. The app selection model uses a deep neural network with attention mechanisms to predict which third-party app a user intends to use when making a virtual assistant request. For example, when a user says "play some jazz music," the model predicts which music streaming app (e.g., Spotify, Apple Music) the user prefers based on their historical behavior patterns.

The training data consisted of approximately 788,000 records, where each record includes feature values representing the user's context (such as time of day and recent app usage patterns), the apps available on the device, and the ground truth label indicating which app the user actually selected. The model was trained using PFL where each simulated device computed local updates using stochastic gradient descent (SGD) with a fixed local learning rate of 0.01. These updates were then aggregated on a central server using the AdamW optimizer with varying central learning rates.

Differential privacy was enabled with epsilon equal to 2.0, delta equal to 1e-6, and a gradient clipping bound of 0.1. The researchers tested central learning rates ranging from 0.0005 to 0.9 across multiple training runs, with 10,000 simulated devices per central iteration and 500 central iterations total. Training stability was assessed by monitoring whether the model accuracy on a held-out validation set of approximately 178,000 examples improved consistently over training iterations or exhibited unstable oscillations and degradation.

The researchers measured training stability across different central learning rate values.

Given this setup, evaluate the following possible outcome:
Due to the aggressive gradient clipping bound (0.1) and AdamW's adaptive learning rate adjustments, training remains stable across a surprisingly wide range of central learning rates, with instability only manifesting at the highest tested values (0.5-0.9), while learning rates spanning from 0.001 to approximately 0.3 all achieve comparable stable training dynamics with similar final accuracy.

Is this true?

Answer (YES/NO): NO